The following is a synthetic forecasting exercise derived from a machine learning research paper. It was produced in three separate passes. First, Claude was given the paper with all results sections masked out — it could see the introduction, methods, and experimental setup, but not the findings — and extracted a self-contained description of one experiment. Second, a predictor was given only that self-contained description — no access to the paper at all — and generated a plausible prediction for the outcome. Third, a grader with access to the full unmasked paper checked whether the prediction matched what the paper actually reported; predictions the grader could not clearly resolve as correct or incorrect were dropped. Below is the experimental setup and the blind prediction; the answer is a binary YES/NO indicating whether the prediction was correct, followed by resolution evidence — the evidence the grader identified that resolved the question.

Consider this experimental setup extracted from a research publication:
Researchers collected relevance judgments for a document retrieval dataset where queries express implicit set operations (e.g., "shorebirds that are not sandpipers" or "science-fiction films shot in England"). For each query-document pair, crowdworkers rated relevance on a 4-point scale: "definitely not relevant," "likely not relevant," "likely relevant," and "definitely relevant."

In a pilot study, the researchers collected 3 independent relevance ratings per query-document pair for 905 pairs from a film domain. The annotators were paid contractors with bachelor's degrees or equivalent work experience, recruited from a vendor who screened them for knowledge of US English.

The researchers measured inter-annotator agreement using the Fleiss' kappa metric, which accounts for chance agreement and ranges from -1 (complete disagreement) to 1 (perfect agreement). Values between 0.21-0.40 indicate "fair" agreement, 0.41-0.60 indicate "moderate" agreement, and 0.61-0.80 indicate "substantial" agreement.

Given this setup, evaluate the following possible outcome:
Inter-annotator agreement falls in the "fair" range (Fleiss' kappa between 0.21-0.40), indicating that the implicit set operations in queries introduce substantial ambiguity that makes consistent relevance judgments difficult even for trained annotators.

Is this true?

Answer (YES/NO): NO